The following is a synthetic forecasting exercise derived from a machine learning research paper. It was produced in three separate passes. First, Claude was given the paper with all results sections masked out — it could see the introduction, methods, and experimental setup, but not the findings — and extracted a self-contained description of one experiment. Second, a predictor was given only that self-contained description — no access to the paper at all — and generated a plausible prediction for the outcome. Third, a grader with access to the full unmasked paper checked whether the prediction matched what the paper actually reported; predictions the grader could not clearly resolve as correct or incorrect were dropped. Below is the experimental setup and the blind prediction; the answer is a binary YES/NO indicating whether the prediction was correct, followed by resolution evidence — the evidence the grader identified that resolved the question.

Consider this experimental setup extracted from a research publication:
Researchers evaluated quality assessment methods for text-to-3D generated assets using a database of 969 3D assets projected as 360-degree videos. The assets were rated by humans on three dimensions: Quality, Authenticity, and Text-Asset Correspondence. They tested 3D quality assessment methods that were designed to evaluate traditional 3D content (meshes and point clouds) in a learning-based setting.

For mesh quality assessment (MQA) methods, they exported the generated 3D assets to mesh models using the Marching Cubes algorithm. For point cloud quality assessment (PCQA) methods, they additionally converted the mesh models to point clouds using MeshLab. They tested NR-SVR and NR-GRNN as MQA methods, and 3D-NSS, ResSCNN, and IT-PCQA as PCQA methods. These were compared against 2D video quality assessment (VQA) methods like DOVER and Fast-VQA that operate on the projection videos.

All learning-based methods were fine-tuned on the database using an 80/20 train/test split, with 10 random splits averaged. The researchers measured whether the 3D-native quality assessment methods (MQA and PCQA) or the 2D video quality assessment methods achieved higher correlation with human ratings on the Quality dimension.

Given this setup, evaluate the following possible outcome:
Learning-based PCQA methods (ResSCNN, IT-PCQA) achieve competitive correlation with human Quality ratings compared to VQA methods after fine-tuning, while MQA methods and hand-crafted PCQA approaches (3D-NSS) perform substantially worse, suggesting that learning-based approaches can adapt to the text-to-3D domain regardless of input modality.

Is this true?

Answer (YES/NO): NO